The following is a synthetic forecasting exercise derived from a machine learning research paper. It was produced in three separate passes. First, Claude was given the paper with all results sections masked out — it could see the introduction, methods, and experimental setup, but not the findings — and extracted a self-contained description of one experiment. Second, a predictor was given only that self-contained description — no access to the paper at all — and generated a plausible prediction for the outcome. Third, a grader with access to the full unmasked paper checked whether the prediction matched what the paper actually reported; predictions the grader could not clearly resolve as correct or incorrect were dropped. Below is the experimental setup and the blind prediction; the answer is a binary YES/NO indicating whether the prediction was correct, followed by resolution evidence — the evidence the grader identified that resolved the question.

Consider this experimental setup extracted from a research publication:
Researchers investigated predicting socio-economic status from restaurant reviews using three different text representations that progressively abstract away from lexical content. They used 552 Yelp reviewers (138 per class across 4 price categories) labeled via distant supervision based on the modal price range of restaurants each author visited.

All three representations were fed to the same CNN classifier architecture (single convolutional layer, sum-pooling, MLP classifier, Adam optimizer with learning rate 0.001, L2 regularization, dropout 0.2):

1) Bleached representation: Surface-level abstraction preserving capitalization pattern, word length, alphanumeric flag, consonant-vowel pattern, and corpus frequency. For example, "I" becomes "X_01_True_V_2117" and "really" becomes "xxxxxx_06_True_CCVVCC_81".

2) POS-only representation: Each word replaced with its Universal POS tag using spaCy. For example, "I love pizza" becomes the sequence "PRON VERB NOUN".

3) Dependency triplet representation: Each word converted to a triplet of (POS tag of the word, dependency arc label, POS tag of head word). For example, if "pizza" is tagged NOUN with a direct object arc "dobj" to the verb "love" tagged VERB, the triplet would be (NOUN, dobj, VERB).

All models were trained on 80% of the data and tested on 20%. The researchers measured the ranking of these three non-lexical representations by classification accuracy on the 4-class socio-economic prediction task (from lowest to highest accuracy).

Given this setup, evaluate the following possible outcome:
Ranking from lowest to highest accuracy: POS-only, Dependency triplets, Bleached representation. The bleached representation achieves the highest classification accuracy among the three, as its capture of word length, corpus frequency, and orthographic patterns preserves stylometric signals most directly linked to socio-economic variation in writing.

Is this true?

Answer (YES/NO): NO